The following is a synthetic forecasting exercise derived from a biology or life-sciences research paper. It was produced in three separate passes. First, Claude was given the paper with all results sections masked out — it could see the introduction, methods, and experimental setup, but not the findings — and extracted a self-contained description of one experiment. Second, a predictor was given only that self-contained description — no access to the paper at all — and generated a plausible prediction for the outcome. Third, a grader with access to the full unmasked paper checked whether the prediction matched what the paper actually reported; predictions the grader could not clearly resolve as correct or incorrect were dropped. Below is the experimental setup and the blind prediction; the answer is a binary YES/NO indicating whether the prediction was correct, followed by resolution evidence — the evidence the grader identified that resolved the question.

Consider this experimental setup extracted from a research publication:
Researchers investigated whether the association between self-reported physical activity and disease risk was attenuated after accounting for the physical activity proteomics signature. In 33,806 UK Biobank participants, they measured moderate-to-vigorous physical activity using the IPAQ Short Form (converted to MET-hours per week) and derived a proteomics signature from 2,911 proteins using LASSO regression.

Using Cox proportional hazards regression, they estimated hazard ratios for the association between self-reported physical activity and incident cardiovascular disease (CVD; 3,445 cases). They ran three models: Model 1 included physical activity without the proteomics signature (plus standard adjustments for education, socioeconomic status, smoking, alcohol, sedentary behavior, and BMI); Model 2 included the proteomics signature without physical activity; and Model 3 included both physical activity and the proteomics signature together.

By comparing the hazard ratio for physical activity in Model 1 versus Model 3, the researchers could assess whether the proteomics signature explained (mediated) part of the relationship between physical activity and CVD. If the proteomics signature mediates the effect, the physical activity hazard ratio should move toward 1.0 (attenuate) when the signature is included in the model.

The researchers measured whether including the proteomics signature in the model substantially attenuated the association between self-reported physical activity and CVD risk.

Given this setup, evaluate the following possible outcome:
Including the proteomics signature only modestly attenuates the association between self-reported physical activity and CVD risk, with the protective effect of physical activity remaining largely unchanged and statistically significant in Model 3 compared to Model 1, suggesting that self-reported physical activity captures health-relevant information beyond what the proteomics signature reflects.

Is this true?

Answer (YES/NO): YES